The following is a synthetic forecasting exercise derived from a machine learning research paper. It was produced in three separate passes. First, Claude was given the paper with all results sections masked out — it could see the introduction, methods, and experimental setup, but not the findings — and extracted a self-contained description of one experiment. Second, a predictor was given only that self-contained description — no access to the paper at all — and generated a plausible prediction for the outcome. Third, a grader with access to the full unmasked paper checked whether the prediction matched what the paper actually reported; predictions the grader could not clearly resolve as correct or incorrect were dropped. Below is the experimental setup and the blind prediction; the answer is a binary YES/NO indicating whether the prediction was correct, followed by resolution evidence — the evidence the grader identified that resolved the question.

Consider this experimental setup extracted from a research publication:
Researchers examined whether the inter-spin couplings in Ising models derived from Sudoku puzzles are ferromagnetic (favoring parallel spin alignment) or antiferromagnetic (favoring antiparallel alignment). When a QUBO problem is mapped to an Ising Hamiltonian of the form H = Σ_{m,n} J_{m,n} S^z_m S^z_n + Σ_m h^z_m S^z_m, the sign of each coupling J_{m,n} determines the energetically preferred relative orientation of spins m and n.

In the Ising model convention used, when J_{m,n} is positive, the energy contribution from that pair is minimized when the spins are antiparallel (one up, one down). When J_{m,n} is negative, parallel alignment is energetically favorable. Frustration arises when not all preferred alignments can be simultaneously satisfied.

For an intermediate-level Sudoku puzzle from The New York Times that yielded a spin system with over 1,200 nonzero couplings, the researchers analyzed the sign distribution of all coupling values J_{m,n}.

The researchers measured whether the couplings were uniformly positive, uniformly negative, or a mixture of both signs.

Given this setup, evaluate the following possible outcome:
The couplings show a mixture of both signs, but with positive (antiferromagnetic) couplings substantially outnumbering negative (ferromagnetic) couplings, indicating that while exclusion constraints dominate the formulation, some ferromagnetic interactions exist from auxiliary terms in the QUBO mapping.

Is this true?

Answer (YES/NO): NO